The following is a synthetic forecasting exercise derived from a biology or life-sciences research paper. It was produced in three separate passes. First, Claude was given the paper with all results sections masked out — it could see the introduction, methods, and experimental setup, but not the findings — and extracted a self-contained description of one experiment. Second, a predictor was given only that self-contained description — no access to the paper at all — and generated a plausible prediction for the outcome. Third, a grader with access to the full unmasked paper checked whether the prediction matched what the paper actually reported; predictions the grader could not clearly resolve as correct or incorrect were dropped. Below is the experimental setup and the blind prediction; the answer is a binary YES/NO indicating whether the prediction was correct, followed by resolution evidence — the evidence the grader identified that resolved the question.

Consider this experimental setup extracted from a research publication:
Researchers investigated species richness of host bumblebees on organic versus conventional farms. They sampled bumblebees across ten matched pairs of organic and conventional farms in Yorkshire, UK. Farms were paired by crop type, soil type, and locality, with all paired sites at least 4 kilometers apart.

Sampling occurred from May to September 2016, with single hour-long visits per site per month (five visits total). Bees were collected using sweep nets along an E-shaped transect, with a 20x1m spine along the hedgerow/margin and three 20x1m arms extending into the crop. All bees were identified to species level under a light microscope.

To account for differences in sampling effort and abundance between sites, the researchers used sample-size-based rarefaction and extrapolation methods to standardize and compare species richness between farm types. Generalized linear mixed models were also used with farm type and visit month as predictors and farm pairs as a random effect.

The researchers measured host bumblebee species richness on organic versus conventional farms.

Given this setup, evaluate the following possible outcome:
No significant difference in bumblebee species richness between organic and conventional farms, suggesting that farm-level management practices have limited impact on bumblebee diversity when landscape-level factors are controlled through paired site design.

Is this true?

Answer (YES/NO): YES